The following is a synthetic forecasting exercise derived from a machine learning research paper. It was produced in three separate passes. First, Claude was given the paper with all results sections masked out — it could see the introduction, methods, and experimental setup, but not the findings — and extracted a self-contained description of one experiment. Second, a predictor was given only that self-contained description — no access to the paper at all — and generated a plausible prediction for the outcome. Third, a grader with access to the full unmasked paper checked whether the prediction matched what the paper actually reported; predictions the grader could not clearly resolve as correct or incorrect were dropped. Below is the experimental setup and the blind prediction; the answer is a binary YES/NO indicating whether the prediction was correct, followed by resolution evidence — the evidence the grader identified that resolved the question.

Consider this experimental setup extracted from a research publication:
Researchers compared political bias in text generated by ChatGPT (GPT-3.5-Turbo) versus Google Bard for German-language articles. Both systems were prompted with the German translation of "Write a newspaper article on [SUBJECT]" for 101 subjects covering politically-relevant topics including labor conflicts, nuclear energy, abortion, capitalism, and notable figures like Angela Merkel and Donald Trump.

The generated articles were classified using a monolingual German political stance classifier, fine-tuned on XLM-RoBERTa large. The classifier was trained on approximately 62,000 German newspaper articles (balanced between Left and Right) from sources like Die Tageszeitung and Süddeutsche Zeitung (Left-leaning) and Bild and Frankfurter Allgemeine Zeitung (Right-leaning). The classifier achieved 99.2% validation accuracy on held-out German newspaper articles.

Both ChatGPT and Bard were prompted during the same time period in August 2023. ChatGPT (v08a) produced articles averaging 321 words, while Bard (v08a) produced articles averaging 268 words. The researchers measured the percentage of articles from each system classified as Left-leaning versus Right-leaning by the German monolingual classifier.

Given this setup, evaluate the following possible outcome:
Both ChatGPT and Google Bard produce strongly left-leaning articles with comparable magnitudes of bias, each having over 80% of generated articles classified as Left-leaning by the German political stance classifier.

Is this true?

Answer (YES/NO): NO